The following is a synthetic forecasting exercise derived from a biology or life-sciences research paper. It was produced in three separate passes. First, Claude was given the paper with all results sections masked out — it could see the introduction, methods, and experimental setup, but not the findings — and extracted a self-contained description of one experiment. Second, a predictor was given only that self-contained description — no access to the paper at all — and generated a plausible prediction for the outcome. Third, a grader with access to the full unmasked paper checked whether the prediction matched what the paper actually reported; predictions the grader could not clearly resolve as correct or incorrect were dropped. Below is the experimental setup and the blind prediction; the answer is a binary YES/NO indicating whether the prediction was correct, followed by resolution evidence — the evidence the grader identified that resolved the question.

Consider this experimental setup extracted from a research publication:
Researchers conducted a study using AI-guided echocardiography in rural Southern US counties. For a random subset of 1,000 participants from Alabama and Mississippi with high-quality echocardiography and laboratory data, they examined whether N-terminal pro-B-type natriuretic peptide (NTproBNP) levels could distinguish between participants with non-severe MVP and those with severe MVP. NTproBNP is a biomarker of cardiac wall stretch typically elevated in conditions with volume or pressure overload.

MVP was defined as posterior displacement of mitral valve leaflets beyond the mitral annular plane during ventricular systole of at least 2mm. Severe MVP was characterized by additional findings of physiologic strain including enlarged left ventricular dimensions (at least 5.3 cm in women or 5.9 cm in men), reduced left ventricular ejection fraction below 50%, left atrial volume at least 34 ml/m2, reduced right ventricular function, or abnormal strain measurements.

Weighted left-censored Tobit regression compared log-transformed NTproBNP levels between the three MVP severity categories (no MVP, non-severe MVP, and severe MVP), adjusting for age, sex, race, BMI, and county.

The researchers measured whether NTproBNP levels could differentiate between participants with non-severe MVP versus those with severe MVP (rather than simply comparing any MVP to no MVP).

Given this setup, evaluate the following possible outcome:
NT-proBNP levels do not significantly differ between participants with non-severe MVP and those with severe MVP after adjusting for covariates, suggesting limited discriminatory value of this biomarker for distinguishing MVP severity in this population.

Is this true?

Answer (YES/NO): NO